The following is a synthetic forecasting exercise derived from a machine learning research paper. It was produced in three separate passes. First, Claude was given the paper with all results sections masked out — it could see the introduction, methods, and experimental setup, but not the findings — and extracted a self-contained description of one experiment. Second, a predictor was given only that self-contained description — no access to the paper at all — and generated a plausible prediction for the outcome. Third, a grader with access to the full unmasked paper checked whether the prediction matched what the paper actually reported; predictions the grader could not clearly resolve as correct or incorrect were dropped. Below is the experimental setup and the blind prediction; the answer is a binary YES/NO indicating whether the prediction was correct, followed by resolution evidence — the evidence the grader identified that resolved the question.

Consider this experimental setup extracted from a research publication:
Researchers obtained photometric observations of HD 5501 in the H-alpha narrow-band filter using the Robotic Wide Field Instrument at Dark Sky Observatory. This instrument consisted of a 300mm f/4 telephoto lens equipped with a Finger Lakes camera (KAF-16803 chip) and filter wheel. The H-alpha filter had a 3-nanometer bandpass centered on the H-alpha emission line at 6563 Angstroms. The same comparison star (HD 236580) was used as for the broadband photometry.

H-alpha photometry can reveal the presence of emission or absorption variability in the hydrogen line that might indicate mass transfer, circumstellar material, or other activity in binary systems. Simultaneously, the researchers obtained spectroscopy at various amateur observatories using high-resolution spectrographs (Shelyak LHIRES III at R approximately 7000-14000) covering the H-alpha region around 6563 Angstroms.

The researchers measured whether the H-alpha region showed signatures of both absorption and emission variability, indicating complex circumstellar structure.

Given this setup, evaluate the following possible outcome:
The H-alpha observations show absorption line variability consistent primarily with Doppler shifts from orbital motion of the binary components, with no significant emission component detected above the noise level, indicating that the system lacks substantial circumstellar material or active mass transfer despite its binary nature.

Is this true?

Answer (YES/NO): NO